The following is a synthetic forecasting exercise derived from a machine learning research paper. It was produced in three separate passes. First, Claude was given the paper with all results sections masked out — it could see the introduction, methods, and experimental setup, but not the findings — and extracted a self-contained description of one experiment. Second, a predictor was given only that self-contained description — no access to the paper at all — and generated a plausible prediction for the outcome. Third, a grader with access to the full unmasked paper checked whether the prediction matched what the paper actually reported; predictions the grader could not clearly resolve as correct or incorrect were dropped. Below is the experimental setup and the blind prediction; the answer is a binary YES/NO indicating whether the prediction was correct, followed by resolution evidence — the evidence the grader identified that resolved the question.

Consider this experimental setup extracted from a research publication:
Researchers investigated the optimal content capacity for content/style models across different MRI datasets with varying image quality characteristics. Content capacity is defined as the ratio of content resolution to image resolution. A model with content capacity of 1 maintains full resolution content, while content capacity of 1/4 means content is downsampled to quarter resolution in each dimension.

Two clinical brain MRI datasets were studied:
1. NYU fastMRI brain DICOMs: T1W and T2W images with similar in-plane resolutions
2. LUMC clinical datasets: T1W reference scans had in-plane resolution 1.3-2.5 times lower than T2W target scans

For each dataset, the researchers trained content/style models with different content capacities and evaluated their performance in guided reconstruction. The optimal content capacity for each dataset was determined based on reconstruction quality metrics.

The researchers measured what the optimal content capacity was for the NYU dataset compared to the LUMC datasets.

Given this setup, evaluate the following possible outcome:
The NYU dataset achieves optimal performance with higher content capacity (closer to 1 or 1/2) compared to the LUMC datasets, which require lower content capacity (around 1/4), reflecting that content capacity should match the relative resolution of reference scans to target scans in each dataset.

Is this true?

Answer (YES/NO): YES